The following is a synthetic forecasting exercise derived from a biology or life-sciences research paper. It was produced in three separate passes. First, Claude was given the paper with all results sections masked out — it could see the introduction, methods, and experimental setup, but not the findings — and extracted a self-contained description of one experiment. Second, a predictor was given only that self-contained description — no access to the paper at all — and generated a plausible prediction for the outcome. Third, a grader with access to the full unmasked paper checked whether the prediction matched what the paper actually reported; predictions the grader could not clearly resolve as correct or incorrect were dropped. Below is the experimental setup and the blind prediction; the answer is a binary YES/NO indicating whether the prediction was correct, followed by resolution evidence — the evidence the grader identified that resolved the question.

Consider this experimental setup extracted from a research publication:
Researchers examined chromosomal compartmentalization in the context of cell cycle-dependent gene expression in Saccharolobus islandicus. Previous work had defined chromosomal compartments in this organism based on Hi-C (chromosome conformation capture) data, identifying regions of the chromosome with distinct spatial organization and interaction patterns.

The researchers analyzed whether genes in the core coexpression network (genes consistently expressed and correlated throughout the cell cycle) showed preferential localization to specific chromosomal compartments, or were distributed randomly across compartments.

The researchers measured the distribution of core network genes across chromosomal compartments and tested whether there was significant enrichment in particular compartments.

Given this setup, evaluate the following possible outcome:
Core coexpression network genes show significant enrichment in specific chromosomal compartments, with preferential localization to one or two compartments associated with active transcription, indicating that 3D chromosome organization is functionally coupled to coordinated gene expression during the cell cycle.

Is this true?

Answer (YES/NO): YES